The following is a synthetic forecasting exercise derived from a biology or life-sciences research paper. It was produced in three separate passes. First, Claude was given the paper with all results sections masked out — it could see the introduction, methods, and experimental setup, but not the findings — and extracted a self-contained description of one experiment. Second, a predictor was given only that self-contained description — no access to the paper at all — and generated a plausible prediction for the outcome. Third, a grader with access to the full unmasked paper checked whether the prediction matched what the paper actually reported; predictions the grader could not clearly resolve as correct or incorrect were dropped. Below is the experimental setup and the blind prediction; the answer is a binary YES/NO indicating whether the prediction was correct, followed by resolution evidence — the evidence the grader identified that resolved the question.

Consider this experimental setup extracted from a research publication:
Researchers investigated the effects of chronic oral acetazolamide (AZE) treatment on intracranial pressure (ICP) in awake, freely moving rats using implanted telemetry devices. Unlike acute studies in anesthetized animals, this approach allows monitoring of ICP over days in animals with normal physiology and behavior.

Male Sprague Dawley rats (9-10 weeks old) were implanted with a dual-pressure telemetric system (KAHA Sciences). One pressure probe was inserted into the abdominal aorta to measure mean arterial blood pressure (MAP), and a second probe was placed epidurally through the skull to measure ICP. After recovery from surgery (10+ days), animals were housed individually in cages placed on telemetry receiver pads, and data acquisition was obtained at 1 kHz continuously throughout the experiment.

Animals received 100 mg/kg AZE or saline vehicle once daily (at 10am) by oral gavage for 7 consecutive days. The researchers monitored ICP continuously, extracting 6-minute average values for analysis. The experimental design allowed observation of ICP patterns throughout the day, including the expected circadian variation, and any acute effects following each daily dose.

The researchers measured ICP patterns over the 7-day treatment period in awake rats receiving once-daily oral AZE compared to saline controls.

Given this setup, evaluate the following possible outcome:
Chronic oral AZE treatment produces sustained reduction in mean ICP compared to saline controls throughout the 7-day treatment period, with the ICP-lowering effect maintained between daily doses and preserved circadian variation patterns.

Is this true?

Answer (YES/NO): NO